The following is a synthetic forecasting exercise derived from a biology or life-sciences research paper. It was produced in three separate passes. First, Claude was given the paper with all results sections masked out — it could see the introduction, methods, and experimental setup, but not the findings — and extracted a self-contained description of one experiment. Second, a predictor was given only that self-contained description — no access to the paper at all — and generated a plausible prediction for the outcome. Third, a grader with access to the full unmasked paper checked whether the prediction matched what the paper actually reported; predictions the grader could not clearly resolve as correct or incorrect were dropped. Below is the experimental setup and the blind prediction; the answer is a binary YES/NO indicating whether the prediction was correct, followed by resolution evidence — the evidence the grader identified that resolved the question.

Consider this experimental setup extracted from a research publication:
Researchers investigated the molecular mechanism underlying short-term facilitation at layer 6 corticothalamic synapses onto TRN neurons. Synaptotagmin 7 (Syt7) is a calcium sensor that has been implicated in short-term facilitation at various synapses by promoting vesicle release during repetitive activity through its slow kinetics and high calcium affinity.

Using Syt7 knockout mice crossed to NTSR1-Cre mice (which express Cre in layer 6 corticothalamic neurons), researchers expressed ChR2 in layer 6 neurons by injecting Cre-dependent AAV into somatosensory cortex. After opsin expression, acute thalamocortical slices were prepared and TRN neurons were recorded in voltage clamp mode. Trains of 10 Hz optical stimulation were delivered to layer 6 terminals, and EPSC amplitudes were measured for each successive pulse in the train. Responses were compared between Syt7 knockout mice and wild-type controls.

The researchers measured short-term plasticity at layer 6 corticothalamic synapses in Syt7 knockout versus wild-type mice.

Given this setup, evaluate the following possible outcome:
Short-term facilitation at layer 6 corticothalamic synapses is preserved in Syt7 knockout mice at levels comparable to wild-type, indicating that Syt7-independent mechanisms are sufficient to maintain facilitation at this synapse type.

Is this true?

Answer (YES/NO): NO